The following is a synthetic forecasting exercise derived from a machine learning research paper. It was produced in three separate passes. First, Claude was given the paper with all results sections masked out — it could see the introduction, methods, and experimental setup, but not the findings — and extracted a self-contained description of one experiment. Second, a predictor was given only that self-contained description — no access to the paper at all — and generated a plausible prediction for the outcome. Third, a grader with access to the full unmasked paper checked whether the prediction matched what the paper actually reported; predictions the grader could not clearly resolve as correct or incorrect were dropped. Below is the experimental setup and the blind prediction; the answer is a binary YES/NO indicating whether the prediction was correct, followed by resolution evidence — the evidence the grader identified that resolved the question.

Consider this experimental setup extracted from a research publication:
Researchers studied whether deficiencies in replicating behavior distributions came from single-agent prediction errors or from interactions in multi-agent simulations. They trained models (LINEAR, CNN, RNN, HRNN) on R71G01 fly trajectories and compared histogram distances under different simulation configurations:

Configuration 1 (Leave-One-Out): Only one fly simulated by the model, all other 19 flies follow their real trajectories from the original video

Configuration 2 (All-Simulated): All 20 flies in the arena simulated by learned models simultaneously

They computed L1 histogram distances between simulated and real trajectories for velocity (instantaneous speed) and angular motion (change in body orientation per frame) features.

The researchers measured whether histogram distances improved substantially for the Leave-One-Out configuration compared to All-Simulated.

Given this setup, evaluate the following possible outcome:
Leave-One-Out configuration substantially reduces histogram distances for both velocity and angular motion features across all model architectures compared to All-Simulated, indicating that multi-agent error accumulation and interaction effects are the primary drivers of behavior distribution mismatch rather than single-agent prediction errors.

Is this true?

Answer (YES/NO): NO